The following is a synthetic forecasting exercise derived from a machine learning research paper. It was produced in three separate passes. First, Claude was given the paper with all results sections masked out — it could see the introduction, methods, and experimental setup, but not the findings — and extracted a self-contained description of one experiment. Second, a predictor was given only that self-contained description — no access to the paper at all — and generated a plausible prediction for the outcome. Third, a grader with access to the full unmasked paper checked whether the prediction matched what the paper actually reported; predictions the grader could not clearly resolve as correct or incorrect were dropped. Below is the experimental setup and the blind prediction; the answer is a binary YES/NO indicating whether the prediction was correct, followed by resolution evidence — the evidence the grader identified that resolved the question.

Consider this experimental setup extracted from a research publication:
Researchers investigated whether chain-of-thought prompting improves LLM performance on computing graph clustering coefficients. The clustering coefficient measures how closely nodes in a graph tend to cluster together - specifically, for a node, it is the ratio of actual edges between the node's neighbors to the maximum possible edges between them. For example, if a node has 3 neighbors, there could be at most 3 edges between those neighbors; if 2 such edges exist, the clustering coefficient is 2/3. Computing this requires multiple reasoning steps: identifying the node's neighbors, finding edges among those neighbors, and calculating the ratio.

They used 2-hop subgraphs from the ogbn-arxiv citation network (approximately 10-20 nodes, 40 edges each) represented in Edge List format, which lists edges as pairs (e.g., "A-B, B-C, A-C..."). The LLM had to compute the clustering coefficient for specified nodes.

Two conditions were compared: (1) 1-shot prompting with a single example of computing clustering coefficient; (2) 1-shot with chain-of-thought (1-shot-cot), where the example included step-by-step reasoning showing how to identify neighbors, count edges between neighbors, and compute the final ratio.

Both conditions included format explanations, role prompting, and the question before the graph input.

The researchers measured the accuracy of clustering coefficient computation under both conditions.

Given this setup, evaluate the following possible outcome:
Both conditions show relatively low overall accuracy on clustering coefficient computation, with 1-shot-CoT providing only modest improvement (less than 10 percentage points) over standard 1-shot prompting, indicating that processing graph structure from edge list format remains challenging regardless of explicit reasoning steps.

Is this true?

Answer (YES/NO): NO